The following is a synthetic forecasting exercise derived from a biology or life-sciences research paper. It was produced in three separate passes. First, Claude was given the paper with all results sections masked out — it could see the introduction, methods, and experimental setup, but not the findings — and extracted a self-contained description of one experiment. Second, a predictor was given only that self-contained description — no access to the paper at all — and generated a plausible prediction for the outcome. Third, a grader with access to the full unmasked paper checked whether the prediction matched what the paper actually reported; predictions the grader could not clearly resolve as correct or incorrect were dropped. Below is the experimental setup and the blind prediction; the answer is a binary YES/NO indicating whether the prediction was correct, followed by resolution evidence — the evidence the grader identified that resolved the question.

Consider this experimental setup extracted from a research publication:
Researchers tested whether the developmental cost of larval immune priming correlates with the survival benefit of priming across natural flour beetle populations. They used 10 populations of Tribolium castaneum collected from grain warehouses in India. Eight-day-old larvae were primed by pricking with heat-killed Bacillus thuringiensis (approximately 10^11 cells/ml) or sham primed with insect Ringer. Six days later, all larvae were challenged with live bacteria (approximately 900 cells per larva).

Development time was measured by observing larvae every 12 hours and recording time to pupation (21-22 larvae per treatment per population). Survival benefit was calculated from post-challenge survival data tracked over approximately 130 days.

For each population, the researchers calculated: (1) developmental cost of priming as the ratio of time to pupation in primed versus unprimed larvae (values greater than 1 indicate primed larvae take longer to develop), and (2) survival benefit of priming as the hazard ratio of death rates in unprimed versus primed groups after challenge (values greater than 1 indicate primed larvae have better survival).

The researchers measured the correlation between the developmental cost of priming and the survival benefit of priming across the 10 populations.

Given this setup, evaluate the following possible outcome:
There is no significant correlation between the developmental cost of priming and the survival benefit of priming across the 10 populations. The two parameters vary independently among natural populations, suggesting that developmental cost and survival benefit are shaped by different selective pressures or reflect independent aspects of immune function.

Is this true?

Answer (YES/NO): YES